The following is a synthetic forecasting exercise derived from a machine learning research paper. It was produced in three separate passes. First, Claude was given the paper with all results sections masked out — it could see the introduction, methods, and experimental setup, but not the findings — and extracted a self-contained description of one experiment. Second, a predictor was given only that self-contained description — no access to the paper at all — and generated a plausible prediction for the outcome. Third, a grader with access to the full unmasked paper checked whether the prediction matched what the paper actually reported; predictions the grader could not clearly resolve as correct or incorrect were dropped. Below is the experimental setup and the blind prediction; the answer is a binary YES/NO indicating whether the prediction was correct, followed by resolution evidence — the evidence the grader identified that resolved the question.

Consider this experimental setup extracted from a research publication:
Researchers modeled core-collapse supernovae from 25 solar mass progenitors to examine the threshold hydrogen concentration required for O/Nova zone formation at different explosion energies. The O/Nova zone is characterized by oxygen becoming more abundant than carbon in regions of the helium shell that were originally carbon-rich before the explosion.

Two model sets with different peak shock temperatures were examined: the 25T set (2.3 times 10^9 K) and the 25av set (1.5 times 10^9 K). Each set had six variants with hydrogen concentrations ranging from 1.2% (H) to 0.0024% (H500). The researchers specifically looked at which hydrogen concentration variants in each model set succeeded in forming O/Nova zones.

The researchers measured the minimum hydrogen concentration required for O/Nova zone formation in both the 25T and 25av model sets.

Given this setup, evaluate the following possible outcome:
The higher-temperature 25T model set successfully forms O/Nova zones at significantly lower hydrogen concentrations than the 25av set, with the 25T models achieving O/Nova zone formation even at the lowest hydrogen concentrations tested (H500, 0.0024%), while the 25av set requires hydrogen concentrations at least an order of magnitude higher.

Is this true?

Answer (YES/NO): NO